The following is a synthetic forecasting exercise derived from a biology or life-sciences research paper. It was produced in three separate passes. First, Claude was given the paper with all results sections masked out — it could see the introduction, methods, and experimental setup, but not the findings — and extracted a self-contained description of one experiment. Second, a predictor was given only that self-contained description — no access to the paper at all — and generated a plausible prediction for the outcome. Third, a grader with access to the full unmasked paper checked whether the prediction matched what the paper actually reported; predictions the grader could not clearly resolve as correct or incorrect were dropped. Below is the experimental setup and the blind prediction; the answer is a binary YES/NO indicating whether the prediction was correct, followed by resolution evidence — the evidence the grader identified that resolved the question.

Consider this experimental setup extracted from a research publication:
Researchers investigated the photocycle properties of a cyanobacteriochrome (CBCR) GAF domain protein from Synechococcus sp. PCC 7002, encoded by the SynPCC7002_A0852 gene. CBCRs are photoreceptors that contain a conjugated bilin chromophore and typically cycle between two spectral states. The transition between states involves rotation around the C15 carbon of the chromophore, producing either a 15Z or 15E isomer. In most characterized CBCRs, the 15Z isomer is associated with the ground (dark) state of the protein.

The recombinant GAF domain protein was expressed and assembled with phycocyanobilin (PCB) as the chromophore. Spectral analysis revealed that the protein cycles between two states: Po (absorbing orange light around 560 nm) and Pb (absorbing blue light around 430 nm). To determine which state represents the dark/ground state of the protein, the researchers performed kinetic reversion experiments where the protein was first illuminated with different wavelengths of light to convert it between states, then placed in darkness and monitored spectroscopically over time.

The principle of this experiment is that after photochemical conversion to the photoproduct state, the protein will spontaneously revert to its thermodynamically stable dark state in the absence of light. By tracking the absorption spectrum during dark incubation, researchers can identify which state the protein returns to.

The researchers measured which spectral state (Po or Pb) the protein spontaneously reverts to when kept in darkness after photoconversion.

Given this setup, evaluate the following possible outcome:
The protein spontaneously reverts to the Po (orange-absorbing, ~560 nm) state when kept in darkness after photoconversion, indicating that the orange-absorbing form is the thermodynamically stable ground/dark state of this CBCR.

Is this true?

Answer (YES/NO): YES